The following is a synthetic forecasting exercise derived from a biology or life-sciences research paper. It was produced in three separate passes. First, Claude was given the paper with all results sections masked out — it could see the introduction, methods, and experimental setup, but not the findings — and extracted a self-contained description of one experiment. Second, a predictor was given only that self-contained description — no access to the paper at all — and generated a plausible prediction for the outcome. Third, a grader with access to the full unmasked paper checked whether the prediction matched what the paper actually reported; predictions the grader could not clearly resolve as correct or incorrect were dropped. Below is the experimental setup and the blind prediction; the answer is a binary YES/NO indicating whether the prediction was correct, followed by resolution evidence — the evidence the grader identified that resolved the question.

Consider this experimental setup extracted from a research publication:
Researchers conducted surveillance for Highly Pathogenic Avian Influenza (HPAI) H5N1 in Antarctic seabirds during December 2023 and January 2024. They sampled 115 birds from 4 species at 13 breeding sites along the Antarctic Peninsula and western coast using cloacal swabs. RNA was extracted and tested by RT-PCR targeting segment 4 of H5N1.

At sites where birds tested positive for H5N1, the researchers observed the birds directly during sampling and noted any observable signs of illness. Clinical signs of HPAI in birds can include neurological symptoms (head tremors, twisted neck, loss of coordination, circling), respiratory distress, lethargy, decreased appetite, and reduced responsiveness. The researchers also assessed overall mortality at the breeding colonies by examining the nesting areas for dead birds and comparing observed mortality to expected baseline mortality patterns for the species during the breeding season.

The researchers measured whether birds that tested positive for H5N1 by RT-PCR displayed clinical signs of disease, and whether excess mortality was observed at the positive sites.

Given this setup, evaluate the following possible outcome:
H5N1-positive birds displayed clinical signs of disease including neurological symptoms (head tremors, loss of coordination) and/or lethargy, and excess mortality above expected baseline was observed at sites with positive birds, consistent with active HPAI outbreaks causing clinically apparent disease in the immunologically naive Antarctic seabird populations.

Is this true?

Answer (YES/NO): NO